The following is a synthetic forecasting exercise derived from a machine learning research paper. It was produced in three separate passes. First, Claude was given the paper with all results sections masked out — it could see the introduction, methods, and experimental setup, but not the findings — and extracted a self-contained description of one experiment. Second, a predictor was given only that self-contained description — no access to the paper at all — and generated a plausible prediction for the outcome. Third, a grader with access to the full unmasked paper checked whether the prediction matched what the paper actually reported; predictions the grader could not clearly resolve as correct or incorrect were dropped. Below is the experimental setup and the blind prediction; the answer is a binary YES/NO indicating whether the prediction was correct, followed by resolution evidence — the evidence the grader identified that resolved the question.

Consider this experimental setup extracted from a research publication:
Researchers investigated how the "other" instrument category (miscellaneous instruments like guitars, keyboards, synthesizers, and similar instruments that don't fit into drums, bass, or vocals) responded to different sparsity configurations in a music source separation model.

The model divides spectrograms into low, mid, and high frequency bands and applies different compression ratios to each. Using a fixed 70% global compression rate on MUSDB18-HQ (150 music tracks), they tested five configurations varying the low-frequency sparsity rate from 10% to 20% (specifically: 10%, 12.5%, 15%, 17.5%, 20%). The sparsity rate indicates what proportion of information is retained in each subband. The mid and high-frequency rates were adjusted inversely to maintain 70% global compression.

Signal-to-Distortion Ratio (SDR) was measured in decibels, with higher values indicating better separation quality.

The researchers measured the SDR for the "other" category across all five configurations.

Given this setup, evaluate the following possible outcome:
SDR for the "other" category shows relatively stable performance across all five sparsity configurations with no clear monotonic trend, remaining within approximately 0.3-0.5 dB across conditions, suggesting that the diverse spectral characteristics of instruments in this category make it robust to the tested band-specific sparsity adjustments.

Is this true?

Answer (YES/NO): NO